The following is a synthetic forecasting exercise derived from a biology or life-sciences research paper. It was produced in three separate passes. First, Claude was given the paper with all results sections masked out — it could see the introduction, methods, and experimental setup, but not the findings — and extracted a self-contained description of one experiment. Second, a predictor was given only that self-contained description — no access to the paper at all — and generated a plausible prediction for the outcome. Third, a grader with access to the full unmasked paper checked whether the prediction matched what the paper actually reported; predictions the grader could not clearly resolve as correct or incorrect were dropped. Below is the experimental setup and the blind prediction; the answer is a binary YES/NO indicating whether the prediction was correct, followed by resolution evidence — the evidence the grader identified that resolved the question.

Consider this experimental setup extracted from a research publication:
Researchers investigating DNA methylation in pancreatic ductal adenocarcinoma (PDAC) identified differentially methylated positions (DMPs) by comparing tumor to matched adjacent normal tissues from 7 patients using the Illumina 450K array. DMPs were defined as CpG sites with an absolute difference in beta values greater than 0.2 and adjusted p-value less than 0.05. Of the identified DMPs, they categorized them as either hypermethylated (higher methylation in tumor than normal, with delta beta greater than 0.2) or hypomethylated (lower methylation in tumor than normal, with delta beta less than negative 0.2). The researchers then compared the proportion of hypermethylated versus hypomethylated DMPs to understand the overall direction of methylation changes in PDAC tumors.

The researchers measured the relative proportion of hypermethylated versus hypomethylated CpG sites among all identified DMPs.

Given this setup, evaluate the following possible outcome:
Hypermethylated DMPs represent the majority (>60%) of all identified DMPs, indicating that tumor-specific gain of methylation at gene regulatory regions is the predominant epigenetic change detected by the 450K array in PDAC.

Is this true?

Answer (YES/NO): NO